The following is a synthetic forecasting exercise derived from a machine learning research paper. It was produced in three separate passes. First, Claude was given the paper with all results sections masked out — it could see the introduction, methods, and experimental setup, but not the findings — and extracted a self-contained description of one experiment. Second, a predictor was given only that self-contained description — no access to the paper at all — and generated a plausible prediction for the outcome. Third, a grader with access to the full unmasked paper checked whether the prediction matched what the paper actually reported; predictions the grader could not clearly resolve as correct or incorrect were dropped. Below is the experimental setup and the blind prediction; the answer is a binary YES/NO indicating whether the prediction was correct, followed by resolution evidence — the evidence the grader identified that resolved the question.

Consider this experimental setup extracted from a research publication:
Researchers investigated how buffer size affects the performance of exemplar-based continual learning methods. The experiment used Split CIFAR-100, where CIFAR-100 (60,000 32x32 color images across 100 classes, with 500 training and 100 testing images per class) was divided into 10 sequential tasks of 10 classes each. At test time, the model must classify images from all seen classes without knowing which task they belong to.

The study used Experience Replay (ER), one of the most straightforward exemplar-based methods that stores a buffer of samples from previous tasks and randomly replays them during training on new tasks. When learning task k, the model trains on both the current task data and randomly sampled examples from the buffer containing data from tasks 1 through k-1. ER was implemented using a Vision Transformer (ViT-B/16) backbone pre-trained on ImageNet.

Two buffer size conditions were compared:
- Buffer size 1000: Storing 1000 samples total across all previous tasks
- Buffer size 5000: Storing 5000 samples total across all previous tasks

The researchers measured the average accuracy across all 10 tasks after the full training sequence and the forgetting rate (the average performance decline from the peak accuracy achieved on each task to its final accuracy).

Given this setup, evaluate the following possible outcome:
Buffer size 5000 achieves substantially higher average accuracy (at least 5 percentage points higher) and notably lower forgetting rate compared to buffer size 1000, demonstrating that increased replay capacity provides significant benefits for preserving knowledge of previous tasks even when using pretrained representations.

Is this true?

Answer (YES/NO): YES